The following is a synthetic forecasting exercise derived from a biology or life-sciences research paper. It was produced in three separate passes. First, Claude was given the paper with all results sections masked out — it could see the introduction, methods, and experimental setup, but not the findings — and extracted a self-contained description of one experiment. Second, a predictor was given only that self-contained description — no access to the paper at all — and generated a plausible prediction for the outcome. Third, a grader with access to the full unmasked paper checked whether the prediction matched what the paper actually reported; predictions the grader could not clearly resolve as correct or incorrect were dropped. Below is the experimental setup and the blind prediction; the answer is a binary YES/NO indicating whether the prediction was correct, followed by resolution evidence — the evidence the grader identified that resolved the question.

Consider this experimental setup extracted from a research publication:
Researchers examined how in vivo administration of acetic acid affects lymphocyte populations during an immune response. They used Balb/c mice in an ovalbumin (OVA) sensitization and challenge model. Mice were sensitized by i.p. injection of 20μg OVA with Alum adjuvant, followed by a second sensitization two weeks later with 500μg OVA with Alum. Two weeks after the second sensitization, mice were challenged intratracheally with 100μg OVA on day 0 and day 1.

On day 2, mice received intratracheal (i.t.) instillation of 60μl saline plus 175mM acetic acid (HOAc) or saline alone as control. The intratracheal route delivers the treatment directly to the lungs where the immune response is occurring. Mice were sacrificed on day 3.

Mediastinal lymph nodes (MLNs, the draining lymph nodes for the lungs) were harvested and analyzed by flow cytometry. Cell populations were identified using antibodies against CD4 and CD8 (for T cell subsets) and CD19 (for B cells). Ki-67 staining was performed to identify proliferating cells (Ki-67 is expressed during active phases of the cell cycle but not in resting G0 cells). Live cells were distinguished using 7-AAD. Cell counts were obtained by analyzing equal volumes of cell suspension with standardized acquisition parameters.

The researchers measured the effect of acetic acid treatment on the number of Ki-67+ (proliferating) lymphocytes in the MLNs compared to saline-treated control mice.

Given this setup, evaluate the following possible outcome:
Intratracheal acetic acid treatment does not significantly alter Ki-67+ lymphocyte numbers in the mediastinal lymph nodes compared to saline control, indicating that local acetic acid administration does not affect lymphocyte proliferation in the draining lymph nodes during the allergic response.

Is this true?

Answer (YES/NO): NO